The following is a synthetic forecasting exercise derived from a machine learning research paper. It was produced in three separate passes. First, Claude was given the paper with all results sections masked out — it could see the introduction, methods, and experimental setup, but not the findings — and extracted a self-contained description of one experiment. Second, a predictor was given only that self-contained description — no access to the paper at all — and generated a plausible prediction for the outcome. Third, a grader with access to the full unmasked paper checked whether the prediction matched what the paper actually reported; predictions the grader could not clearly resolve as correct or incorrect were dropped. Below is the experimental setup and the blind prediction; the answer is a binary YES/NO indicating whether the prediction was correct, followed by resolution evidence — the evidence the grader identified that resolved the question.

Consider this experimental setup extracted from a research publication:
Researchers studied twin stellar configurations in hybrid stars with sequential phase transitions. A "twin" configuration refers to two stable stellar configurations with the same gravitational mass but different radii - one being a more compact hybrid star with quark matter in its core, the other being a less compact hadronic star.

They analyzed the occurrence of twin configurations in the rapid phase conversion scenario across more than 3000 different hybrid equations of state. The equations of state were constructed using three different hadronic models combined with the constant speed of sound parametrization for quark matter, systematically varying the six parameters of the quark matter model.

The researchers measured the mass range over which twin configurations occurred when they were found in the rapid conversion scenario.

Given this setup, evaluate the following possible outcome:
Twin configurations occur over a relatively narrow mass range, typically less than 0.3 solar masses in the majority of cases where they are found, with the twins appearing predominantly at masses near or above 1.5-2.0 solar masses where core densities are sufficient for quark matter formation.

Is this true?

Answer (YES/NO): NO